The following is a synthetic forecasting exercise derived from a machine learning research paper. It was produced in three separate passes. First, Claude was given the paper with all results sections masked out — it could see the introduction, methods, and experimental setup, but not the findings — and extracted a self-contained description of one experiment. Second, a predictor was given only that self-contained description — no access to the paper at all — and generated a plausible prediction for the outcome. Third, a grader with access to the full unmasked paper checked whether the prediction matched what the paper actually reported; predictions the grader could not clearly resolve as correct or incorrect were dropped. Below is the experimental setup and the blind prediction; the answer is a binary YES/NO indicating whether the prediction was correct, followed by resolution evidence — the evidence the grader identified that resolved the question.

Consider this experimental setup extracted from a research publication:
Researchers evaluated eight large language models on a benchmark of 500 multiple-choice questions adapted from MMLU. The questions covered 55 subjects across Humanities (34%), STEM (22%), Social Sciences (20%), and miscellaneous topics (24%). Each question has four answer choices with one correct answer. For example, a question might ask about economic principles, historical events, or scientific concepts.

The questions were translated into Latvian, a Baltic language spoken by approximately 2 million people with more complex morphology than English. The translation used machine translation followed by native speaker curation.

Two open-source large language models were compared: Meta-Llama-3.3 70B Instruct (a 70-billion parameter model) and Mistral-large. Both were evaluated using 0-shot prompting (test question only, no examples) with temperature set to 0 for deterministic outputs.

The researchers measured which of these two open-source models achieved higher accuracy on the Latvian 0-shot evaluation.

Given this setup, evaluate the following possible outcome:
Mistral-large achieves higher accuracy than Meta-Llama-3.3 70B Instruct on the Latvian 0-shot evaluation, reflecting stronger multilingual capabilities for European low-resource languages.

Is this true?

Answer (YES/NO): NO